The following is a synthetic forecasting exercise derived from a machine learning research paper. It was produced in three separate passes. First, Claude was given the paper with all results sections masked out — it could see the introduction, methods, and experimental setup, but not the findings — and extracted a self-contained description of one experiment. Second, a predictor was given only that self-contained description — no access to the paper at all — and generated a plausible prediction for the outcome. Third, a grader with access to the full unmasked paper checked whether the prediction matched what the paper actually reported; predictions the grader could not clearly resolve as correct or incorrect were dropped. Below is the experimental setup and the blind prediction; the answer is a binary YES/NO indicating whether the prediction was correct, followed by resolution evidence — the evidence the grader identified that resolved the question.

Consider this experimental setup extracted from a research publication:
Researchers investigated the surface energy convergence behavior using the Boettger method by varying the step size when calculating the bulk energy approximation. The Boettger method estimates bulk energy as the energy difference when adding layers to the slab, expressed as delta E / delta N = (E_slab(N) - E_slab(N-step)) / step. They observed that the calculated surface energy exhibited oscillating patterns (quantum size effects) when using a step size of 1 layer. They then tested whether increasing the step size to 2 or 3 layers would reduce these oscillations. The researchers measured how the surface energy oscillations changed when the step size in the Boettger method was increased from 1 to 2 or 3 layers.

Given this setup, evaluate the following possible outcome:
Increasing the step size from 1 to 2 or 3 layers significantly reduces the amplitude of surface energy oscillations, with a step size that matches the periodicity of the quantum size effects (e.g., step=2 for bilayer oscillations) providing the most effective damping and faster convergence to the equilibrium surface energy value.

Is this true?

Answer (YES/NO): NO